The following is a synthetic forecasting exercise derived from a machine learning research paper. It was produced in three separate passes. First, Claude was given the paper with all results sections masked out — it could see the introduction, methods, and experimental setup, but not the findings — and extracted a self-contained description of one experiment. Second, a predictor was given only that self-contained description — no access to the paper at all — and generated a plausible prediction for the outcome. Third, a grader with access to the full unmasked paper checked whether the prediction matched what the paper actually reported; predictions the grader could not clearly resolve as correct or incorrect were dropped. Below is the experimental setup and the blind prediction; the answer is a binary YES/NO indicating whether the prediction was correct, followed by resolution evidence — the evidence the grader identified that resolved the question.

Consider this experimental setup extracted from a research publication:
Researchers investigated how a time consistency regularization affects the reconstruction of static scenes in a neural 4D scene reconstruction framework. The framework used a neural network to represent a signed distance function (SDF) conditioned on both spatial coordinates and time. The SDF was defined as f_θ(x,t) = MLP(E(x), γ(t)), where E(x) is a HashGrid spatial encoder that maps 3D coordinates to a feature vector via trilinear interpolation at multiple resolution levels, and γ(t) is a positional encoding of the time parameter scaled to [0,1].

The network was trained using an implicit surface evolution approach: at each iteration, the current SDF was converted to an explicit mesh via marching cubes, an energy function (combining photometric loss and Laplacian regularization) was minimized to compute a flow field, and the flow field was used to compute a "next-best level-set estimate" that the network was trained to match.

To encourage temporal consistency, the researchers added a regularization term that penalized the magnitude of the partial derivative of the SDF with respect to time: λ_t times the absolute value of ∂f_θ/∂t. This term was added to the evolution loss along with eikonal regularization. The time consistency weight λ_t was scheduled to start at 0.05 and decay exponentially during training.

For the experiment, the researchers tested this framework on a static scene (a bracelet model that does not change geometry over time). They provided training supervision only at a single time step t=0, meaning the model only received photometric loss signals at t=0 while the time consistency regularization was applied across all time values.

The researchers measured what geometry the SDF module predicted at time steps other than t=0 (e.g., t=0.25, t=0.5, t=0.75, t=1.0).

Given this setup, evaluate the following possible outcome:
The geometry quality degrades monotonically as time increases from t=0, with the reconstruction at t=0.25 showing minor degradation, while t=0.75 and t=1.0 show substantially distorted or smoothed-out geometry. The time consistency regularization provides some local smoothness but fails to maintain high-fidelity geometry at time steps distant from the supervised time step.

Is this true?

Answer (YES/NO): NO